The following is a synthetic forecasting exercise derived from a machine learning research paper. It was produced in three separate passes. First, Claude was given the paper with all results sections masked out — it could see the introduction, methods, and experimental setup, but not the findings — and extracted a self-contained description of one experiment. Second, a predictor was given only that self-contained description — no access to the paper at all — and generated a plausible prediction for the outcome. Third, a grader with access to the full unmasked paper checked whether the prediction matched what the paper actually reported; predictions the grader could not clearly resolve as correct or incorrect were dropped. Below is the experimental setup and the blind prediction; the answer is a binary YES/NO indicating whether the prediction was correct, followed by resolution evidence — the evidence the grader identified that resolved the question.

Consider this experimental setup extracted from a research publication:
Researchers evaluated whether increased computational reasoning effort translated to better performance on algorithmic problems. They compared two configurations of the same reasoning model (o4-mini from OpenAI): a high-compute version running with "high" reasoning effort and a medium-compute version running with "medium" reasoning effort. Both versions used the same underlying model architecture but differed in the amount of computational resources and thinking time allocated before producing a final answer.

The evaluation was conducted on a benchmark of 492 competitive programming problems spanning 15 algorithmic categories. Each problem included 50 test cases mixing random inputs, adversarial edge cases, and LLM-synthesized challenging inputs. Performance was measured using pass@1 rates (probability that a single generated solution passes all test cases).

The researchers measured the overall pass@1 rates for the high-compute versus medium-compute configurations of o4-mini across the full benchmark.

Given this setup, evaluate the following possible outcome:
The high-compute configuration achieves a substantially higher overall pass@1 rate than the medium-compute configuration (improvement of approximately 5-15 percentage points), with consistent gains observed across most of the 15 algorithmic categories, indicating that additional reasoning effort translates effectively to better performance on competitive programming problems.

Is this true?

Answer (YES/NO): NO